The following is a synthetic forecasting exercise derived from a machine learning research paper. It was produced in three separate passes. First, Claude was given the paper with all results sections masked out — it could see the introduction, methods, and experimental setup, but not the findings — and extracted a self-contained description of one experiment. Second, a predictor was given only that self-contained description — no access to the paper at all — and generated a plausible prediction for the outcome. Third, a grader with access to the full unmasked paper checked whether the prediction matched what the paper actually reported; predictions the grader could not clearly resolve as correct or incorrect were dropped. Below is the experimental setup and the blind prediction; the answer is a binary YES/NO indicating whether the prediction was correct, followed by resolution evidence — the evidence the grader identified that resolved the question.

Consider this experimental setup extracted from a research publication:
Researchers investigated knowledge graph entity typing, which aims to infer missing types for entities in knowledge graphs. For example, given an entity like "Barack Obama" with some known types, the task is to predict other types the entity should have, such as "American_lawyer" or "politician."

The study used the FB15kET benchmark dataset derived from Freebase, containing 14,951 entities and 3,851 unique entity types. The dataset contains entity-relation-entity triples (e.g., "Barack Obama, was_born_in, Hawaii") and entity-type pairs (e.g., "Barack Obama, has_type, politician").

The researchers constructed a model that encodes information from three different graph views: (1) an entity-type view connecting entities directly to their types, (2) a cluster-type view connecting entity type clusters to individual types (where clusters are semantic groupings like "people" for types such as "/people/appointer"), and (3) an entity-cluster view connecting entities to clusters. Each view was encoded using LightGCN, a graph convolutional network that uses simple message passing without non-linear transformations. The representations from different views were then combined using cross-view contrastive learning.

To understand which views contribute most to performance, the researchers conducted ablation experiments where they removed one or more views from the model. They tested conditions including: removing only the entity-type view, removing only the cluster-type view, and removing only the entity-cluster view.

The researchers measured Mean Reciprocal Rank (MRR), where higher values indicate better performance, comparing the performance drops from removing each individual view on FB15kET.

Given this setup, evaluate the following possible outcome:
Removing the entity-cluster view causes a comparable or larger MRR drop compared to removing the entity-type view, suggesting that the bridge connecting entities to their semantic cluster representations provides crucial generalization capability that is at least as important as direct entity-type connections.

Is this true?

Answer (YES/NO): YES